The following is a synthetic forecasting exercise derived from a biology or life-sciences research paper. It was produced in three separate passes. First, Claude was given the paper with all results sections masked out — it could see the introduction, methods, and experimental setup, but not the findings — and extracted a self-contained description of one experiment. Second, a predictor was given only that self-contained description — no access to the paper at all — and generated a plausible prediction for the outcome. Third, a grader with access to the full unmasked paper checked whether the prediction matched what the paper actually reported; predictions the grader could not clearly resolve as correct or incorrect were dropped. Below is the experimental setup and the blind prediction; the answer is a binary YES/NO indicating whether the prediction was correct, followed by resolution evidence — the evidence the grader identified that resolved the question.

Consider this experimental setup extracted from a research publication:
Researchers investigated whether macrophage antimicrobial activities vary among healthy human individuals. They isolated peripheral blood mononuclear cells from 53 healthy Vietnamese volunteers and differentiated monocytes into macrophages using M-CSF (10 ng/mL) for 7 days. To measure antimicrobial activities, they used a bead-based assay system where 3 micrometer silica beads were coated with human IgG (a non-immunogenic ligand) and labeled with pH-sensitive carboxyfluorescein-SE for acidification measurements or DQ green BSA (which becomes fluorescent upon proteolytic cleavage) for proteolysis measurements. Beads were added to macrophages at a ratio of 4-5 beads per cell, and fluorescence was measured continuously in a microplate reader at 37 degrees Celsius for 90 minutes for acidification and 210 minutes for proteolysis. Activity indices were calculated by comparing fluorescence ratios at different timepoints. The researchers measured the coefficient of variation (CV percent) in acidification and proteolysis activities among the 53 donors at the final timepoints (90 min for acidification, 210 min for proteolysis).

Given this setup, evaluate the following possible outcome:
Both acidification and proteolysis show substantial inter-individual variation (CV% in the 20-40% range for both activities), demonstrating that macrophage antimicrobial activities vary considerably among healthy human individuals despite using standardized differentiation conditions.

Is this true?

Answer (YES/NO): NO